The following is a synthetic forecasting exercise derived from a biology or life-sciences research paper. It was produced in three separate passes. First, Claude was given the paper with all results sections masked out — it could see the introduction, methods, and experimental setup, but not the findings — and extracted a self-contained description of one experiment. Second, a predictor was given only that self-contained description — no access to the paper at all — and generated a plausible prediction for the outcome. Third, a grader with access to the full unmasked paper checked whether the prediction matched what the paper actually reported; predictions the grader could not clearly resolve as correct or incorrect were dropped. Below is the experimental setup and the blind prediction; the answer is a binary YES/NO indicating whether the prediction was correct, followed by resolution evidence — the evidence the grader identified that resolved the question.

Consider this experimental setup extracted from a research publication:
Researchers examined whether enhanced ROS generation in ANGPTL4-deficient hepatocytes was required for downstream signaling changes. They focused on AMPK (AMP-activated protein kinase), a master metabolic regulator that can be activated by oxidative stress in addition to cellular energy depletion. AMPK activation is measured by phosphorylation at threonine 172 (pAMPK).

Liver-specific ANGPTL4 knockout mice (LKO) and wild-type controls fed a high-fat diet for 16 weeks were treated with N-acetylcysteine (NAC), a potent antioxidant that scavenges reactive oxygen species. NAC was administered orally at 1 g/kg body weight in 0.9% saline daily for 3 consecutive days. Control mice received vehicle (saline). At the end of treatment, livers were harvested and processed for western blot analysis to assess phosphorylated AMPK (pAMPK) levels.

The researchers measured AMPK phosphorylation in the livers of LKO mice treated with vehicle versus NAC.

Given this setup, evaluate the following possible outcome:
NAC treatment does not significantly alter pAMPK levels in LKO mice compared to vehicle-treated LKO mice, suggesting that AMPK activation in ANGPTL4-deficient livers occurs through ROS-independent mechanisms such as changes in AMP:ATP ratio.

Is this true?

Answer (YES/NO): NO